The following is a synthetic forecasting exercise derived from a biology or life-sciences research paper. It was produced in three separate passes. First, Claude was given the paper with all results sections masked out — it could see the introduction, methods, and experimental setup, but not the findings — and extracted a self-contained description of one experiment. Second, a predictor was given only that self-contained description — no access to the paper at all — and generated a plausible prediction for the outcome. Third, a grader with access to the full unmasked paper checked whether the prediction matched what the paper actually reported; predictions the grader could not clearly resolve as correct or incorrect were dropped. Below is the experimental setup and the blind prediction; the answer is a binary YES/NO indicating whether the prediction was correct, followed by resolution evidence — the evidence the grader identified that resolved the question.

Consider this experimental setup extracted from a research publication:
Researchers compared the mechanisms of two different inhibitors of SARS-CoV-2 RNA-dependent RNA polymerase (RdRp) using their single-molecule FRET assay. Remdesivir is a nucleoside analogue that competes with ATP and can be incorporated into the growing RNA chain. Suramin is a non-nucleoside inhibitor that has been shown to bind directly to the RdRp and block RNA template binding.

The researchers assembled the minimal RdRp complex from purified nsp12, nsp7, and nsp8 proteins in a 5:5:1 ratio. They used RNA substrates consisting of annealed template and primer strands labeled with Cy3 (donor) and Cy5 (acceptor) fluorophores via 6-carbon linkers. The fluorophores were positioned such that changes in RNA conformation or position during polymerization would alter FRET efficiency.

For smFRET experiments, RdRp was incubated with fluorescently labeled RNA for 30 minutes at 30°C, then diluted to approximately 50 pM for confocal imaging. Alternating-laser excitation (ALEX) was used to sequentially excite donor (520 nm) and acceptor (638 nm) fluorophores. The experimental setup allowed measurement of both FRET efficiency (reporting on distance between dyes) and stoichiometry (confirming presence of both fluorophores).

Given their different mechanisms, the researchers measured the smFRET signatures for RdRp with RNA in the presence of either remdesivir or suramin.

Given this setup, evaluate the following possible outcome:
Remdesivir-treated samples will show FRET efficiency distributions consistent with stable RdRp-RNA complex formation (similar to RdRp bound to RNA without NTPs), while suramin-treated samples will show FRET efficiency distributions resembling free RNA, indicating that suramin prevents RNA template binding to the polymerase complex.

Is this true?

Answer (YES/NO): NO